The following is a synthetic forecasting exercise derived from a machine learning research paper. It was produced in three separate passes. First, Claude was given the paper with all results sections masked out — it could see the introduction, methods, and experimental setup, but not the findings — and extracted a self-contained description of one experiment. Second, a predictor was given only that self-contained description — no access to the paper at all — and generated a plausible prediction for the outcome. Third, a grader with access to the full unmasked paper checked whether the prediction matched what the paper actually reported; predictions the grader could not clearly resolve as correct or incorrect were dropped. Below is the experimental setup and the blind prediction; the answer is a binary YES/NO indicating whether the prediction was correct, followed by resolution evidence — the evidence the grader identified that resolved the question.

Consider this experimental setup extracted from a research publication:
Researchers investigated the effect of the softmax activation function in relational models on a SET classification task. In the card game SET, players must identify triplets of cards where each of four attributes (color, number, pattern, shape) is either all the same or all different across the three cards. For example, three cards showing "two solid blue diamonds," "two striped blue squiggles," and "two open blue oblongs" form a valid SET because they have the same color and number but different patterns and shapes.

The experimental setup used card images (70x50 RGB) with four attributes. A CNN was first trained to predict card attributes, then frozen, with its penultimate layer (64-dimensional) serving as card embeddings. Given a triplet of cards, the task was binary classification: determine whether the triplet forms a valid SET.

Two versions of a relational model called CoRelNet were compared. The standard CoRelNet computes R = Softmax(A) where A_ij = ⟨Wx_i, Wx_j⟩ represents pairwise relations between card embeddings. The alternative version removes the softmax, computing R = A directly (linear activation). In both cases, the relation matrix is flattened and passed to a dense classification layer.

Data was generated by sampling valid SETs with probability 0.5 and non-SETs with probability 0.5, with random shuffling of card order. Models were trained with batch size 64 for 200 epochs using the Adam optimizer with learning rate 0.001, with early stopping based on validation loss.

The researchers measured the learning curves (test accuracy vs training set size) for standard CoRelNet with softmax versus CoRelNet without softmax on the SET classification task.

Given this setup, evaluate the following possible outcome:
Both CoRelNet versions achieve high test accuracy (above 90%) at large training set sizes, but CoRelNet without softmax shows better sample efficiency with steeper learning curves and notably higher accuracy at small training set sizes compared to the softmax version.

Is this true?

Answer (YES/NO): NO